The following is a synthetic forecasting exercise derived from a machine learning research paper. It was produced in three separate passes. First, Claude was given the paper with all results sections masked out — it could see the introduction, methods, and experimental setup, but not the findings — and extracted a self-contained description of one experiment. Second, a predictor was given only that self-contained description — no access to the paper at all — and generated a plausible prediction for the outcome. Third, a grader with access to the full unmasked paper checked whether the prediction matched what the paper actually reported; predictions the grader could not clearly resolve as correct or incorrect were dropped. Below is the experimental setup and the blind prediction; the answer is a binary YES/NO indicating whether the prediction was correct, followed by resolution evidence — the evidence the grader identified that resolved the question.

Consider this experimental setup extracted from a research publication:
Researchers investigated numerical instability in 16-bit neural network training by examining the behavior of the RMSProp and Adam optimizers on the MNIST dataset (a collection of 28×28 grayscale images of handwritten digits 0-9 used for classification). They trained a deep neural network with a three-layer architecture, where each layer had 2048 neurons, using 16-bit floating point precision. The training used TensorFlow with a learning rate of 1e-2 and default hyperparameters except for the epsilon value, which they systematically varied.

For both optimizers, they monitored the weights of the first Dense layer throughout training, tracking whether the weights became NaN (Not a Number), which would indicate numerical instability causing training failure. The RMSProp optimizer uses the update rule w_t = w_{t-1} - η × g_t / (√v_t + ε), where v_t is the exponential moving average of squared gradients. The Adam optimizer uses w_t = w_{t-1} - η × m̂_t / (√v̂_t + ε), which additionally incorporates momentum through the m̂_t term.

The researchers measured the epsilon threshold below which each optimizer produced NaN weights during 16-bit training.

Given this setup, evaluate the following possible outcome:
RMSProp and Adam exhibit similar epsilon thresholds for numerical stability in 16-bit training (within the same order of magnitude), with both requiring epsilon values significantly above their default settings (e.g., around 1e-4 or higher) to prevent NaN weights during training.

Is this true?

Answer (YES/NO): NO